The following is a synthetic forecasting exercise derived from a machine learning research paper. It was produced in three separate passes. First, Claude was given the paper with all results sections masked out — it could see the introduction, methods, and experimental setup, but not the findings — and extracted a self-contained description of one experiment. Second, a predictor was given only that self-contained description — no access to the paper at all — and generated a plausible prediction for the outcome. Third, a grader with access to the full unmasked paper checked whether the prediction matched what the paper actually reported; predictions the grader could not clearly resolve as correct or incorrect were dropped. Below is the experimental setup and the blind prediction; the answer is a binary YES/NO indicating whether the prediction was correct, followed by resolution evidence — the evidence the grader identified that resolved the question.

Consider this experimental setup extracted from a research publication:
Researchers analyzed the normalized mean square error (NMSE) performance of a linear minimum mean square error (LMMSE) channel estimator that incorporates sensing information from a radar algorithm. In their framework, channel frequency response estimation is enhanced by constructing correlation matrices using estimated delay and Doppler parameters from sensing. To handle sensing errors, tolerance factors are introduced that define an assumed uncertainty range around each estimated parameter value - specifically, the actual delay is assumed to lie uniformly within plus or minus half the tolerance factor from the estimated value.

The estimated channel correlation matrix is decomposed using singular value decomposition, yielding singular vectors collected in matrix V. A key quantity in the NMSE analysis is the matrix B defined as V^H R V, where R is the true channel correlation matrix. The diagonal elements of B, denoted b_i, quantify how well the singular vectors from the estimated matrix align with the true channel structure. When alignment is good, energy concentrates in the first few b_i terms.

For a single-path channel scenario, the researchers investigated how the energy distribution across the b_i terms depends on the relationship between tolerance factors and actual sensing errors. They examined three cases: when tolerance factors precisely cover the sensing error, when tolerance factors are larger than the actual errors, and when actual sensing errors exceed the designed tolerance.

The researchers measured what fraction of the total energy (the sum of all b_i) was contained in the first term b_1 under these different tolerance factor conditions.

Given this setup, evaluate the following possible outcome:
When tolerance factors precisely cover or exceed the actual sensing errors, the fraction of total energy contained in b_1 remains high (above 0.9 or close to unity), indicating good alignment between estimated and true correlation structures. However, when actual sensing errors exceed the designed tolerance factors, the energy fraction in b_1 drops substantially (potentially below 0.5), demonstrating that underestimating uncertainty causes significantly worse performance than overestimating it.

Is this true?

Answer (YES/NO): NO